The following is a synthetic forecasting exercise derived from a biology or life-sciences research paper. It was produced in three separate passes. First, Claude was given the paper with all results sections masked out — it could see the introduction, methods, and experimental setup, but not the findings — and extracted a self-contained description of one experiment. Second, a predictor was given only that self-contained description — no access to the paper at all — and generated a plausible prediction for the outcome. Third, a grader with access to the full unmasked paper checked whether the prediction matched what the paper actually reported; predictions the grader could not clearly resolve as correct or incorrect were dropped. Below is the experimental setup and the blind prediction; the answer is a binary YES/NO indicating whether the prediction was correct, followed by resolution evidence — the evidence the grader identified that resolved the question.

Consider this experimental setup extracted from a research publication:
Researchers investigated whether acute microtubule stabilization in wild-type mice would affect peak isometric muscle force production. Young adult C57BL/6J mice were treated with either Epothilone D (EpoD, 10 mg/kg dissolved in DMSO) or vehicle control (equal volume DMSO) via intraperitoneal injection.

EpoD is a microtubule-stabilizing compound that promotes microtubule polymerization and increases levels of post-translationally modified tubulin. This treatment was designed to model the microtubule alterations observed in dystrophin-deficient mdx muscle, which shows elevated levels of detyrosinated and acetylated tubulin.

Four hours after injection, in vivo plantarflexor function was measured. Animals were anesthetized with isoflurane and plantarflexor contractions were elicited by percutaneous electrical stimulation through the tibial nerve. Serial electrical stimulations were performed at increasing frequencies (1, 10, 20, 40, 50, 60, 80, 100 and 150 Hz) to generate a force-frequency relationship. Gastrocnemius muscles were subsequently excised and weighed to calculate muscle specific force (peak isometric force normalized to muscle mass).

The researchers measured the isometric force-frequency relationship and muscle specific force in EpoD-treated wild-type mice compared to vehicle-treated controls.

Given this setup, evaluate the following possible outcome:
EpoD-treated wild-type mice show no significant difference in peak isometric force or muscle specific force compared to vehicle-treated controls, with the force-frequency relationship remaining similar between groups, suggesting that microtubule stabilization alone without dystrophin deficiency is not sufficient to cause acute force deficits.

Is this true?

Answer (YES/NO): YES